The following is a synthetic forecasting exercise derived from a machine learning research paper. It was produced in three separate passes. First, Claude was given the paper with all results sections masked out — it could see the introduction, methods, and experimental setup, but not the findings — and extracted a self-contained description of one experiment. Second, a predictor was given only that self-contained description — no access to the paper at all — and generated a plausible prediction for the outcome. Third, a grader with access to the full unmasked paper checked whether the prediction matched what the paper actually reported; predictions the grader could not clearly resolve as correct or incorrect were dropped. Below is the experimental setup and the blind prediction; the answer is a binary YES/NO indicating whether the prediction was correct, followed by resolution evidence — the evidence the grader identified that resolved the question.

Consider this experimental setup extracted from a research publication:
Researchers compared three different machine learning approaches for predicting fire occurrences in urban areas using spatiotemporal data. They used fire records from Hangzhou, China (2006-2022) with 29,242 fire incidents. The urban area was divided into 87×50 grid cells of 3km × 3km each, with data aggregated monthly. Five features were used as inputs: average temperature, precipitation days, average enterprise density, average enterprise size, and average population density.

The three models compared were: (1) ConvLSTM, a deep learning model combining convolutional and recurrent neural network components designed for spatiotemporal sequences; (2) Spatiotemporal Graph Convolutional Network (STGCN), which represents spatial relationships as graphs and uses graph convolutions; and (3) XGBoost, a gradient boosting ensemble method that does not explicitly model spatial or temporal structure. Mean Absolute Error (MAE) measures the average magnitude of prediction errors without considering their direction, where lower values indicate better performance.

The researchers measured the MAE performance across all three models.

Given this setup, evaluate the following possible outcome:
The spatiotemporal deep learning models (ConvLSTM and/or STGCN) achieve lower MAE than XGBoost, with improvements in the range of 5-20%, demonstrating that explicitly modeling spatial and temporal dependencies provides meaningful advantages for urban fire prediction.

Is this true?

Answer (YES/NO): NO